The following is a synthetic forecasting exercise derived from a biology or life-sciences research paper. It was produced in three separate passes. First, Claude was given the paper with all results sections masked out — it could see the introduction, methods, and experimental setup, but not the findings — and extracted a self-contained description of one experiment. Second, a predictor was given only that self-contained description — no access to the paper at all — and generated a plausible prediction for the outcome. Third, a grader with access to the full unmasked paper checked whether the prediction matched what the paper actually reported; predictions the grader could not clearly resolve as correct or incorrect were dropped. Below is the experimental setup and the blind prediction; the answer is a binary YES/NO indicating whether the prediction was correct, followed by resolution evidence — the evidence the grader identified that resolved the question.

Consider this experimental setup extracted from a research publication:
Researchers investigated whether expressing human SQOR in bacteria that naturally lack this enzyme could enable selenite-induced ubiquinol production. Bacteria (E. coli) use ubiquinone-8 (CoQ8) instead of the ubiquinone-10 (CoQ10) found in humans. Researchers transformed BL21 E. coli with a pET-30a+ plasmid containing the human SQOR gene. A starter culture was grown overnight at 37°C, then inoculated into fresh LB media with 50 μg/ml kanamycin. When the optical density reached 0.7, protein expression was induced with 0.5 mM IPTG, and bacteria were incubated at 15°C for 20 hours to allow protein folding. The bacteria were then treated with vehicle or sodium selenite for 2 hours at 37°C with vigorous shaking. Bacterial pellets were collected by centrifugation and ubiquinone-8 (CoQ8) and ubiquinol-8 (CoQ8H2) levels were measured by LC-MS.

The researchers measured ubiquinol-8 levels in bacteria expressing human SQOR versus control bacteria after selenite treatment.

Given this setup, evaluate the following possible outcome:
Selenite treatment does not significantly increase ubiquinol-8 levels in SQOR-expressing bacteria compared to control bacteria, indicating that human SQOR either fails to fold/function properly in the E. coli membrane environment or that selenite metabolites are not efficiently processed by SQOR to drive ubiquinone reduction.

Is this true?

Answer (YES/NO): NO